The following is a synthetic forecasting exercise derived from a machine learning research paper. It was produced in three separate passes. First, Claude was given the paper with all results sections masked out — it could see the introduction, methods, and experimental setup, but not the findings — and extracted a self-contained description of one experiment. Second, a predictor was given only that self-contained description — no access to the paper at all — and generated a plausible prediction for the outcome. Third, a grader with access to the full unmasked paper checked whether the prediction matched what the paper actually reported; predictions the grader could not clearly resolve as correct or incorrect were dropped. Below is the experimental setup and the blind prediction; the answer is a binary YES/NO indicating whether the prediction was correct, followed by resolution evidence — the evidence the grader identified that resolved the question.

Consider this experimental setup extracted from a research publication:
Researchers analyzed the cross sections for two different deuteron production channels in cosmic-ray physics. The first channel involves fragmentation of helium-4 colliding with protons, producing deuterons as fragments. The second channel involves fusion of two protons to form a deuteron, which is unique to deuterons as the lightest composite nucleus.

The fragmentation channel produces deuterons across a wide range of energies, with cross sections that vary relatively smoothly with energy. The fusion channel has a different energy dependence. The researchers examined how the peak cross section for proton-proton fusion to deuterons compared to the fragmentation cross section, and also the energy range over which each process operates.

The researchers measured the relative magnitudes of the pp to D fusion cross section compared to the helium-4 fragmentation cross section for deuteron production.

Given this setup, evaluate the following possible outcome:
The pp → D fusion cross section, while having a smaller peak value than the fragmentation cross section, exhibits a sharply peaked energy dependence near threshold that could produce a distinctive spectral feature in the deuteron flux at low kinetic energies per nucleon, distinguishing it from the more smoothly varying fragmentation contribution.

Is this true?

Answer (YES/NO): NO